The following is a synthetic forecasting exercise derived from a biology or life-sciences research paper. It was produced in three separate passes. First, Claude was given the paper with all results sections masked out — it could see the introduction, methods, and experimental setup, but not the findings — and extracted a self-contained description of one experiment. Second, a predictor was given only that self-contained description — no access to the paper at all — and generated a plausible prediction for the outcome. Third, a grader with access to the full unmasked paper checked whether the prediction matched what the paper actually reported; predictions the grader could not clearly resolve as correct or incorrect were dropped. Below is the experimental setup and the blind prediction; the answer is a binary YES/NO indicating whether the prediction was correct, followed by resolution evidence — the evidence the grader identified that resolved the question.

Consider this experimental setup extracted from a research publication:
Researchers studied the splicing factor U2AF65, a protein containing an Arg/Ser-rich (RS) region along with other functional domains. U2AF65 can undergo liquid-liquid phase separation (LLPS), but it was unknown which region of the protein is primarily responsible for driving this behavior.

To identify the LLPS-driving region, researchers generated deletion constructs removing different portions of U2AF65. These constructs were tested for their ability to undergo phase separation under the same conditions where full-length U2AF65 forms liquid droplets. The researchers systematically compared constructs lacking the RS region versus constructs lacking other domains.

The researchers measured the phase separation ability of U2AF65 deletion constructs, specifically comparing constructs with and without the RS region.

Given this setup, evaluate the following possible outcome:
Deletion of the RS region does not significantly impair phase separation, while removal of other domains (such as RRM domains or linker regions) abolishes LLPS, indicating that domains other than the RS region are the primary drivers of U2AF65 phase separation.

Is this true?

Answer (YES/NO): NO